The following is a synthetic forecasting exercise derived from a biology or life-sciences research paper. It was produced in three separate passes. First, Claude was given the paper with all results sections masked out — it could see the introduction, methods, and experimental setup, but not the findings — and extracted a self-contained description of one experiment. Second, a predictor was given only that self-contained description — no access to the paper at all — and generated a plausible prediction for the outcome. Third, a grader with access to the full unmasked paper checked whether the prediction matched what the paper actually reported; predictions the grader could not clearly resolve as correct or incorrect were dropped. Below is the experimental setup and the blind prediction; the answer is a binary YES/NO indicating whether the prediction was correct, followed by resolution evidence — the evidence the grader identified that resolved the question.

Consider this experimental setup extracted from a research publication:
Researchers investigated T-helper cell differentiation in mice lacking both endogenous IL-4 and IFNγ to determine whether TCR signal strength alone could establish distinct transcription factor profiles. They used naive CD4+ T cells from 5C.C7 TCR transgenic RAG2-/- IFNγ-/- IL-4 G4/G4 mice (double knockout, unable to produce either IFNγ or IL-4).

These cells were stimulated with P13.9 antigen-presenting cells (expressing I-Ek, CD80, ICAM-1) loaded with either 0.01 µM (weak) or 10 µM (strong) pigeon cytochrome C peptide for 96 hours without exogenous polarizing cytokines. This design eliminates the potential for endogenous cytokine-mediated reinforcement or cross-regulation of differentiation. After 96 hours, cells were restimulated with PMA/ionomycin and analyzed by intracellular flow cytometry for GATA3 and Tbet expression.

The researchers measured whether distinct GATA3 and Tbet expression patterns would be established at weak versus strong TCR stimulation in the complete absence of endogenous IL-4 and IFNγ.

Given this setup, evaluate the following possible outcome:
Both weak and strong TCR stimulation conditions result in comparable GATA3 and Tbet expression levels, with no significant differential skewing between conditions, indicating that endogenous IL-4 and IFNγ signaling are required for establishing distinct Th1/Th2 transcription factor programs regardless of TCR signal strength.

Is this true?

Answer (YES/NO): NO